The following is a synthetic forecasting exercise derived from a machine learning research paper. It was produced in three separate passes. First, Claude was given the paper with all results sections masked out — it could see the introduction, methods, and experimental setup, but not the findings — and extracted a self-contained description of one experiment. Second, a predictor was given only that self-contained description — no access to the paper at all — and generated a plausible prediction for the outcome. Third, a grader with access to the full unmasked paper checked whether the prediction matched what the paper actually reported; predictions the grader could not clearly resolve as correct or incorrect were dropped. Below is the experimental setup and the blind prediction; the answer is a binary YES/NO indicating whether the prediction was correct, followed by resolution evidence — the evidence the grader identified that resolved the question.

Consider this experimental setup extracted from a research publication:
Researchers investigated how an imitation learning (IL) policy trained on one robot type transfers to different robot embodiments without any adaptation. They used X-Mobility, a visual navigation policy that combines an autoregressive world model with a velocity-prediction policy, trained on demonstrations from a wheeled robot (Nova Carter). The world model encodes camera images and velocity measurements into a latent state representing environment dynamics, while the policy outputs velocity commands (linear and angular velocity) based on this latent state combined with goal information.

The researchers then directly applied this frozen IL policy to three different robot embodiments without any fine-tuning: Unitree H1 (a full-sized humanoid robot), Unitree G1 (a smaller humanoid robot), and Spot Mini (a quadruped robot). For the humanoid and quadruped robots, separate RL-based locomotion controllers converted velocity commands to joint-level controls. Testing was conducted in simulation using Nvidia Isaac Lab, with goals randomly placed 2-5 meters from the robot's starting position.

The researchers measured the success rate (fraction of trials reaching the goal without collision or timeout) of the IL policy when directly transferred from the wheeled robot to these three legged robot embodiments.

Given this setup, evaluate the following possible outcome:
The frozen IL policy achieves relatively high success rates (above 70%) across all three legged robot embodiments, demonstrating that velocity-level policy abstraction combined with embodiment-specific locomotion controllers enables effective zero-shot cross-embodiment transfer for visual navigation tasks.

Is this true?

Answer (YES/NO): NO